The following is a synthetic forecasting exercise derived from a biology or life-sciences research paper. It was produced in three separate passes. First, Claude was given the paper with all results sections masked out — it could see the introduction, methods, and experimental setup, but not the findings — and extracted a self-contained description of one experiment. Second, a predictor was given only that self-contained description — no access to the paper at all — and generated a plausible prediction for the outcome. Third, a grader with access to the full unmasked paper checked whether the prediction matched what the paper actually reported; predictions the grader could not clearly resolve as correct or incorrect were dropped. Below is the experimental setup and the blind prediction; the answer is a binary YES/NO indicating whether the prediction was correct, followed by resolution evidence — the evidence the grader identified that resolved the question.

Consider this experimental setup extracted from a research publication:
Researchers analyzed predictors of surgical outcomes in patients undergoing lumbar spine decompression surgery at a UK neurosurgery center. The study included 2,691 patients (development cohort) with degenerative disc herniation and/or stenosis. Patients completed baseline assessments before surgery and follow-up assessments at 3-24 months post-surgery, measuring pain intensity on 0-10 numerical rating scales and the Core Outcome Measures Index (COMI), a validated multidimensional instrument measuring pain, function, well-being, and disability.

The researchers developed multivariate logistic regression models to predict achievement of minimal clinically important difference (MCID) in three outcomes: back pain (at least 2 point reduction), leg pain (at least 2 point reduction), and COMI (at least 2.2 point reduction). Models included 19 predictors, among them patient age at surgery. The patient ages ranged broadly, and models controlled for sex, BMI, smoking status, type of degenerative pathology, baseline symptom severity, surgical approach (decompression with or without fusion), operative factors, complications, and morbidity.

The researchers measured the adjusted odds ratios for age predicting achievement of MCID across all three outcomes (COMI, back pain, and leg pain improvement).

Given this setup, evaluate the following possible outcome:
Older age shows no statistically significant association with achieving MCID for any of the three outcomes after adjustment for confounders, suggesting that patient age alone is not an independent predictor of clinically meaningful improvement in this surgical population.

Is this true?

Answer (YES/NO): NO